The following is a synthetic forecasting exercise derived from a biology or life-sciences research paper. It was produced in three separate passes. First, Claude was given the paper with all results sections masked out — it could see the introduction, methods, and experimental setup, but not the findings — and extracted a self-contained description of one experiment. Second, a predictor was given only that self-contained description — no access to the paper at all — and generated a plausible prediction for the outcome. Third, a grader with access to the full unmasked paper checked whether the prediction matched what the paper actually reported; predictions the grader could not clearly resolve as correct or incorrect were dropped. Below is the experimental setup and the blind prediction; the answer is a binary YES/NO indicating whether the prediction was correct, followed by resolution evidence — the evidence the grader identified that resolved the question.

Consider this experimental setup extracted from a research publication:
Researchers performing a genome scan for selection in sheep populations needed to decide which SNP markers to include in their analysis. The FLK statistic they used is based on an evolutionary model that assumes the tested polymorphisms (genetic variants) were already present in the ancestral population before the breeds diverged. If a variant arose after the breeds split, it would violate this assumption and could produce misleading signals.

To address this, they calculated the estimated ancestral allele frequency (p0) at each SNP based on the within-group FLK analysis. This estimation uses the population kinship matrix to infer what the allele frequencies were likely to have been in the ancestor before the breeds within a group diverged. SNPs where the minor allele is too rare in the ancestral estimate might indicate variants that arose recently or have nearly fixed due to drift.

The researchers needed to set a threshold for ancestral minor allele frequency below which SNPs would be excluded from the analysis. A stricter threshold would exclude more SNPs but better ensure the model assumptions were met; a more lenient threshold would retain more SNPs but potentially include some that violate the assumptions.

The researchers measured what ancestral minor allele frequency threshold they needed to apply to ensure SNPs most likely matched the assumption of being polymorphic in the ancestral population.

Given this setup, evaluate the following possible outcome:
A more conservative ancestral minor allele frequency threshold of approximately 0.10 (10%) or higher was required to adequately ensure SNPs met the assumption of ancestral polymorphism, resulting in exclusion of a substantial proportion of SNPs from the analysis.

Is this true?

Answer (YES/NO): NO